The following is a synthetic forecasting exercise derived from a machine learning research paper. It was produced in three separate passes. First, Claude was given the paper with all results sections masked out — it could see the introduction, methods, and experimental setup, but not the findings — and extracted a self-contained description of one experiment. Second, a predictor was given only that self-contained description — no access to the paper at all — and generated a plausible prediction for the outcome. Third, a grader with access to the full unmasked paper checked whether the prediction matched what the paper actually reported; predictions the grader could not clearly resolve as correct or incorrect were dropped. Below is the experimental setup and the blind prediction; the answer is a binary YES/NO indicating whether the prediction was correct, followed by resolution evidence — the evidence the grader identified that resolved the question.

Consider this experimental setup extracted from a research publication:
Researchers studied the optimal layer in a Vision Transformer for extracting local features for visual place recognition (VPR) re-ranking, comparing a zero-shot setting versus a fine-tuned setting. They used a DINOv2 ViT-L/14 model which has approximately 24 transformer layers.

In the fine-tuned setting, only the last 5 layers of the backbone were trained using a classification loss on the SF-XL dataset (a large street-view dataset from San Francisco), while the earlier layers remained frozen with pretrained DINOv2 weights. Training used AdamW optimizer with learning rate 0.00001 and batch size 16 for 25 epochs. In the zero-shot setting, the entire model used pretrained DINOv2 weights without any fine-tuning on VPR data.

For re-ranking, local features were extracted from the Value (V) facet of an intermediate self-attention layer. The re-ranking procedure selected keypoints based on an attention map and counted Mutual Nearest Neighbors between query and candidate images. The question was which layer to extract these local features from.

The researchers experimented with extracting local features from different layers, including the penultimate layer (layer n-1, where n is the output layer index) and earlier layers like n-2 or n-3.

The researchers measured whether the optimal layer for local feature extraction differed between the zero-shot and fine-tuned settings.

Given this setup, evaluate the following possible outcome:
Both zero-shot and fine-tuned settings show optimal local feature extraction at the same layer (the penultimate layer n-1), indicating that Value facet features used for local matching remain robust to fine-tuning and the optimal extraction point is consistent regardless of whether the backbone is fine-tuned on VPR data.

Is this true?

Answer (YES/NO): NO